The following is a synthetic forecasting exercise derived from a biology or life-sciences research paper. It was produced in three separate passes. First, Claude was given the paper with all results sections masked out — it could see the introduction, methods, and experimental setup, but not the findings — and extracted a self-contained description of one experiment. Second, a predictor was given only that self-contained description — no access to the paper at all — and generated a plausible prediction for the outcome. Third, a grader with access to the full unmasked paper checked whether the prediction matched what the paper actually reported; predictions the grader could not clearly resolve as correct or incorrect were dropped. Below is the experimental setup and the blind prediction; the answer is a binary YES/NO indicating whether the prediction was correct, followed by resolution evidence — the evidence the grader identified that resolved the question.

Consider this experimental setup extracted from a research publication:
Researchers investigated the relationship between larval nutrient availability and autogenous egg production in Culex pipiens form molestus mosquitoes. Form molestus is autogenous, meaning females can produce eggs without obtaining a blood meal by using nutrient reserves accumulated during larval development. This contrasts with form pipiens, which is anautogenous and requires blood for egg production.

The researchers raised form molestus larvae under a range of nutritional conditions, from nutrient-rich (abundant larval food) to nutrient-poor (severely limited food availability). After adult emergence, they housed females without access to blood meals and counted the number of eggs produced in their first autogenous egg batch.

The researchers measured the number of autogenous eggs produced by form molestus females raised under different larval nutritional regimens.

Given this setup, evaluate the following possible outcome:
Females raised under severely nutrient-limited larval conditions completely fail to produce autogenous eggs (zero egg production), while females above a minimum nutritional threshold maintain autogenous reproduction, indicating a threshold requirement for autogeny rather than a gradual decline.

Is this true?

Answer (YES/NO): NO